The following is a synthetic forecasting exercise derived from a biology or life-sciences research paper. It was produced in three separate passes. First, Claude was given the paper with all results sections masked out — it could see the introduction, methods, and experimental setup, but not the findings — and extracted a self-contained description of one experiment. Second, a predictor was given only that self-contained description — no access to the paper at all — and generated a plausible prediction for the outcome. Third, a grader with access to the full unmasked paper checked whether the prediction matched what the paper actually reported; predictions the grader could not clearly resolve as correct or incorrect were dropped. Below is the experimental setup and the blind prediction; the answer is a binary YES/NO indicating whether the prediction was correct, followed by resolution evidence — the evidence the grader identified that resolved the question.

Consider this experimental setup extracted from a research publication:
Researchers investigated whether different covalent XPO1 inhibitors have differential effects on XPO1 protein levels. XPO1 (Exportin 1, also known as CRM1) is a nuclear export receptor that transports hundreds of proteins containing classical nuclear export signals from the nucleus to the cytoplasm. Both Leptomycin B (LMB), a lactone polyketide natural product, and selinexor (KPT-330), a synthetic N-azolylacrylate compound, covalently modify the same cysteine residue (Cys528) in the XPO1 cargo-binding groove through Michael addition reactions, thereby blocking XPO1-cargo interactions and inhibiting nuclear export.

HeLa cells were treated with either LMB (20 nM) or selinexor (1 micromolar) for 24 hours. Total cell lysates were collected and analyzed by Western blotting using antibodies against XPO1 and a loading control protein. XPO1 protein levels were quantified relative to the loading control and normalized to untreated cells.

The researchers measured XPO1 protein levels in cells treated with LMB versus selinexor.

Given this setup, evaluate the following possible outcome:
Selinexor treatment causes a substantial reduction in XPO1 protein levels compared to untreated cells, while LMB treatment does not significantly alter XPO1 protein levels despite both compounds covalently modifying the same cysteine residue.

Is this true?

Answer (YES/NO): YES